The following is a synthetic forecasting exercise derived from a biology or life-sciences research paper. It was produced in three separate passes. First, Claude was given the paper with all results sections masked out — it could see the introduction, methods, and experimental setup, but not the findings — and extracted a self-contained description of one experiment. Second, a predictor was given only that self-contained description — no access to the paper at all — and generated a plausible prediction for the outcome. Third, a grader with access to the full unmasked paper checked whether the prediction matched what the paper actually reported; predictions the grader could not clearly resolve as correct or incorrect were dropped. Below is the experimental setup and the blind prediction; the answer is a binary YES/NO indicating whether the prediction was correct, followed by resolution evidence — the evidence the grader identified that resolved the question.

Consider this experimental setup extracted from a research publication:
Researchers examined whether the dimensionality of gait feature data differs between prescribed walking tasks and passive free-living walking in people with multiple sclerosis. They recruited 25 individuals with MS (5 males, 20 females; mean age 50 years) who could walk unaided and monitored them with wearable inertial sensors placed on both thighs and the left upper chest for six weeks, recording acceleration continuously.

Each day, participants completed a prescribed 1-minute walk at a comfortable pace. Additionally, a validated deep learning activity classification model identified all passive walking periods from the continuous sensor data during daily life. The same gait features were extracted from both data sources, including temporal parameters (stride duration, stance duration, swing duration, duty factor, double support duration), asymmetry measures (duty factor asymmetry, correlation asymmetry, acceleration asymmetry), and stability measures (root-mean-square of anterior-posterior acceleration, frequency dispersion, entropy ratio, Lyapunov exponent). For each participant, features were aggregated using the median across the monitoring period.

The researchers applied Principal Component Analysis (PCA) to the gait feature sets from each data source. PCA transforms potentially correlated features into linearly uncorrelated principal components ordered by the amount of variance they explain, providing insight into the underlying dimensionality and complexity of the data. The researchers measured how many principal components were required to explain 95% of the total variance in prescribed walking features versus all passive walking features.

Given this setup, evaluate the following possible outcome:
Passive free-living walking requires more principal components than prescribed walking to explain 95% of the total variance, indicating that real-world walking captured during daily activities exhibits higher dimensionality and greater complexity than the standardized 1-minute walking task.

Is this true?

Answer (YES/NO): YES